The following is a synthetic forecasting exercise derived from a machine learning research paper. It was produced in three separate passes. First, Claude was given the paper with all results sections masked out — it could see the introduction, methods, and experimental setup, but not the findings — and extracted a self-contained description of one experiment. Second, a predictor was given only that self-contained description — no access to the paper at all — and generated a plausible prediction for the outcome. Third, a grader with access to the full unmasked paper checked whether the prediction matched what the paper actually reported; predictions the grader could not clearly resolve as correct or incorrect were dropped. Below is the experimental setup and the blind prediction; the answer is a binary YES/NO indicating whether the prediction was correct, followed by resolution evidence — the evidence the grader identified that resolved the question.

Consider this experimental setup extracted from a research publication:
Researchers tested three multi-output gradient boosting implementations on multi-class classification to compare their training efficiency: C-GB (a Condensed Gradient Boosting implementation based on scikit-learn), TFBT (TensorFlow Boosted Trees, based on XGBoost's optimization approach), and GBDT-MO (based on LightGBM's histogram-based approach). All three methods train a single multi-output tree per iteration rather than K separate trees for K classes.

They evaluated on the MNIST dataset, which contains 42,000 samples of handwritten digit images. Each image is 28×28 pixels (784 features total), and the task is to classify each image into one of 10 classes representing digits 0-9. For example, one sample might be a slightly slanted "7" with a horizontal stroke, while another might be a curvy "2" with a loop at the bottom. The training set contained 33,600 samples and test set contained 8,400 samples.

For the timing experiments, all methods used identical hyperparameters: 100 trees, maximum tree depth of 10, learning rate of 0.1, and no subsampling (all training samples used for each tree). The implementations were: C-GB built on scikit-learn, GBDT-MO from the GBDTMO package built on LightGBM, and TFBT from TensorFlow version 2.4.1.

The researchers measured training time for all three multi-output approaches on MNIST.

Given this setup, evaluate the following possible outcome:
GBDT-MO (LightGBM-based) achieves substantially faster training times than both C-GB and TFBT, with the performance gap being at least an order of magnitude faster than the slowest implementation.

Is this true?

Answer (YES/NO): NO